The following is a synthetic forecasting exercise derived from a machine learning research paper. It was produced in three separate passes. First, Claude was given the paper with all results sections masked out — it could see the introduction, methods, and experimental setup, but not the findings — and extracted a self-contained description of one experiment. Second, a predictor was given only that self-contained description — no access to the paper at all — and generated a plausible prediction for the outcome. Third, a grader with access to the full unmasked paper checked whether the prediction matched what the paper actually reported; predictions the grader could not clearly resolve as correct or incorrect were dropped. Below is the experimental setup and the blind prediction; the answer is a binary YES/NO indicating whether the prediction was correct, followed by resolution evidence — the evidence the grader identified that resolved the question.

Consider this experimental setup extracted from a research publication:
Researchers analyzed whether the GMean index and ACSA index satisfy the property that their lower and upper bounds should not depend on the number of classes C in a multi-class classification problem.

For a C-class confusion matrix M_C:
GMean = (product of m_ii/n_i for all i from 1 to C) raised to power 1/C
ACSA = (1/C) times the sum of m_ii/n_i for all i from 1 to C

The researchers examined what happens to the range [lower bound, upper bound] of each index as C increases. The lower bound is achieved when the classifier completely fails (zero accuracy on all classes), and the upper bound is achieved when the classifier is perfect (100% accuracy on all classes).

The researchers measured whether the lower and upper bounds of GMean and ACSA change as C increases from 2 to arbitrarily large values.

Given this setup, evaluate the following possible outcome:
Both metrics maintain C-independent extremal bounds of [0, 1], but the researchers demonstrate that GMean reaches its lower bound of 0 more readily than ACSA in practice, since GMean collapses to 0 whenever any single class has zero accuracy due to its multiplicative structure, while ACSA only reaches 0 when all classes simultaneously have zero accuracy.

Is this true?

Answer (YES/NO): YES